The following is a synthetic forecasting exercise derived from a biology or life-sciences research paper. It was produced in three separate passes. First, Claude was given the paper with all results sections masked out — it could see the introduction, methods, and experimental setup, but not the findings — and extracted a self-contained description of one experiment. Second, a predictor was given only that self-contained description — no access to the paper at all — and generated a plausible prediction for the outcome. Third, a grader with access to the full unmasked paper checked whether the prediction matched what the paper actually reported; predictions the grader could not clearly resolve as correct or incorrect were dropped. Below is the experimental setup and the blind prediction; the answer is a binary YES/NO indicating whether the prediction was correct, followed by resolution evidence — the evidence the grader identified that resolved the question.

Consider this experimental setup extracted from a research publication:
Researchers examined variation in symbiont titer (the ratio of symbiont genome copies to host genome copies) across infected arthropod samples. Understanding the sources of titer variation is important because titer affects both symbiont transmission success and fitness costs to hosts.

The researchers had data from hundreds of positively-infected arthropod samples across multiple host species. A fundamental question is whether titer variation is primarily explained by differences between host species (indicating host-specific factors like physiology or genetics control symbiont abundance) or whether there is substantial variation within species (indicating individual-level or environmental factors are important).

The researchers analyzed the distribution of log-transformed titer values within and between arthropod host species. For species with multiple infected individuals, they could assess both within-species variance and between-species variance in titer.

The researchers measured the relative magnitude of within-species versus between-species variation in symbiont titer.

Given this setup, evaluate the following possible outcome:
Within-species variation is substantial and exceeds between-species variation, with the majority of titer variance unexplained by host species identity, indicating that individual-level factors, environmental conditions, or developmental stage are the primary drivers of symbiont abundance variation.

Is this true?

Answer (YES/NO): YES